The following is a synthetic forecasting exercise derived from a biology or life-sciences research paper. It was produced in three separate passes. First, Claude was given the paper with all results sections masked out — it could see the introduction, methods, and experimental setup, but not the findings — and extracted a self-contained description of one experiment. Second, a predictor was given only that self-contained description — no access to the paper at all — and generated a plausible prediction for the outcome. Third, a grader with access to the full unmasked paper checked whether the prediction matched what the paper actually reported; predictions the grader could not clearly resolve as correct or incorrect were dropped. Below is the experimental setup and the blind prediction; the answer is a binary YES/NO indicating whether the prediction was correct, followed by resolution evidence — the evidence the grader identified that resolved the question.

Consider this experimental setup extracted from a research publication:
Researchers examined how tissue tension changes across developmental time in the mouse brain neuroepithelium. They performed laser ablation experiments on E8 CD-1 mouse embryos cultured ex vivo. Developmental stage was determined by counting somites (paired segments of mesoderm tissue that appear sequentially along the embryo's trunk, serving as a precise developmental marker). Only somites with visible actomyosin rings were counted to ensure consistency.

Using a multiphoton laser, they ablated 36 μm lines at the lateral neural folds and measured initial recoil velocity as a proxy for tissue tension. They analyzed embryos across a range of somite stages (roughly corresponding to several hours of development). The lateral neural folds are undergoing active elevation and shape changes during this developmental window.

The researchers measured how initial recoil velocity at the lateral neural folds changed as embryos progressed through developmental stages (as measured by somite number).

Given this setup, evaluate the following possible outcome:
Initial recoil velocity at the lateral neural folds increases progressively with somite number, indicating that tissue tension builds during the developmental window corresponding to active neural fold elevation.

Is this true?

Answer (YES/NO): NO